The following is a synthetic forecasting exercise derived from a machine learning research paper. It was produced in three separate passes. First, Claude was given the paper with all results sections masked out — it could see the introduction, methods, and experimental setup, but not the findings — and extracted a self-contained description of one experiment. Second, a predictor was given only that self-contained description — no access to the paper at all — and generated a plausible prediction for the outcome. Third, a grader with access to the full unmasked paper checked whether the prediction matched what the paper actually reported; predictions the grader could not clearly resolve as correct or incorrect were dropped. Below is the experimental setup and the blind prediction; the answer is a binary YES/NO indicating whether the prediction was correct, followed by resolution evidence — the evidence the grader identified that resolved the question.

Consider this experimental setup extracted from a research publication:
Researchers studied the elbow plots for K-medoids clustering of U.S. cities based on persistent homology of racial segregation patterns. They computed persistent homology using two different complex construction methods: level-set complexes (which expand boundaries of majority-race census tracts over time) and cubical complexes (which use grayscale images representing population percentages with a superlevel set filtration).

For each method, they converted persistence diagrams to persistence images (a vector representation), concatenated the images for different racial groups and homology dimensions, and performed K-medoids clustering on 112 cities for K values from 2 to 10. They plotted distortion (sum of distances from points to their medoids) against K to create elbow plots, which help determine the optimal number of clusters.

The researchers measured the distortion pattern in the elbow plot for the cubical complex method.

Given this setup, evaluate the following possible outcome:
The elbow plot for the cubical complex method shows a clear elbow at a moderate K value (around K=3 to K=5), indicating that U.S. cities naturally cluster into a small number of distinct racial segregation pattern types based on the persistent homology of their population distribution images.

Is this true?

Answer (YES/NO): NO